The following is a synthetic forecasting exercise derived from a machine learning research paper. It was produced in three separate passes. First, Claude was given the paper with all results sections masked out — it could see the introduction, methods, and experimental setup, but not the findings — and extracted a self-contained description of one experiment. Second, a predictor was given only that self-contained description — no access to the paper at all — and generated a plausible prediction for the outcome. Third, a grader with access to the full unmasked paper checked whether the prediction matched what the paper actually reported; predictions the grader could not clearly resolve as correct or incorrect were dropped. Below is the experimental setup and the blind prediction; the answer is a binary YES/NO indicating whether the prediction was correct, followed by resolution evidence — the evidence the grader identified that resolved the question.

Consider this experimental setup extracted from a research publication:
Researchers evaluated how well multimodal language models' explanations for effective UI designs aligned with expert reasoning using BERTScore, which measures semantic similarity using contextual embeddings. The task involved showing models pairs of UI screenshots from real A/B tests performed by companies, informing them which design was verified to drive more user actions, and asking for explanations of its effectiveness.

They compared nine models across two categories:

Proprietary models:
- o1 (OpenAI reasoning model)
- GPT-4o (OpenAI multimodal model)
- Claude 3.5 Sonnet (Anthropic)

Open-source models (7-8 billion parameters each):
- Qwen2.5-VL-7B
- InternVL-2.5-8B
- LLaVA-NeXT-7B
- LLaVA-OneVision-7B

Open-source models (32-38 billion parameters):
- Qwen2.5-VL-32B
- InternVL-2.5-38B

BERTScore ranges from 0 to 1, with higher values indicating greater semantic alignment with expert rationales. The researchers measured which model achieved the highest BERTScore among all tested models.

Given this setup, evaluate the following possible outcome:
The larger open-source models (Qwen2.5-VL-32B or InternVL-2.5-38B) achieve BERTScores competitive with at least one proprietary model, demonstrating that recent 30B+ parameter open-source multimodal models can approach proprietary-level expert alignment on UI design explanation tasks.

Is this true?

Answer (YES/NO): YES